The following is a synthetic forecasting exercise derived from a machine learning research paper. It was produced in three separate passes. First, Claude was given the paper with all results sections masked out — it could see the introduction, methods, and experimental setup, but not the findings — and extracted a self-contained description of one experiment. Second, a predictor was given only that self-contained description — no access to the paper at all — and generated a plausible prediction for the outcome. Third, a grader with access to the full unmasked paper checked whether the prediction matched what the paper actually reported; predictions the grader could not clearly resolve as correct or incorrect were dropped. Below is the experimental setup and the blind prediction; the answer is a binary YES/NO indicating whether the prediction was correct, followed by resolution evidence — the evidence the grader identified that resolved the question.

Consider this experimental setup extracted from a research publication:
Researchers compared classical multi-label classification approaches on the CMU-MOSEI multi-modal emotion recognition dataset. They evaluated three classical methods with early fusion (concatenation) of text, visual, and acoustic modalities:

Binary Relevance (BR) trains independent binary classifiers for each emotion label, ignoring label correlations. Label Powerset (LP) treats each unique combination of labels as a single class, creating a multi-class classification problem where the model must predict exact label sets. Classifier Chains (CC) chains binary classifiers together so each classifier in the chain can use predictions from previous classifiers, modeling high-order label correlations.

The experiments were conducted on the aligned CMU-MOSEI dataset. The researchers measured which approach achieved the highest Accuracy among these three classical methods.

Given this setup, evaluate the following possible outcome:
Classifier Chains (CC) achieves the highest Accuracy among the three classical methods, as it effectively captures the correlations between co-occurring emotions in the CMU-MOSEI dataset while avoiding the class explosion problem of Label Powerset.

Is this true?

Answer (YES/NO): YES